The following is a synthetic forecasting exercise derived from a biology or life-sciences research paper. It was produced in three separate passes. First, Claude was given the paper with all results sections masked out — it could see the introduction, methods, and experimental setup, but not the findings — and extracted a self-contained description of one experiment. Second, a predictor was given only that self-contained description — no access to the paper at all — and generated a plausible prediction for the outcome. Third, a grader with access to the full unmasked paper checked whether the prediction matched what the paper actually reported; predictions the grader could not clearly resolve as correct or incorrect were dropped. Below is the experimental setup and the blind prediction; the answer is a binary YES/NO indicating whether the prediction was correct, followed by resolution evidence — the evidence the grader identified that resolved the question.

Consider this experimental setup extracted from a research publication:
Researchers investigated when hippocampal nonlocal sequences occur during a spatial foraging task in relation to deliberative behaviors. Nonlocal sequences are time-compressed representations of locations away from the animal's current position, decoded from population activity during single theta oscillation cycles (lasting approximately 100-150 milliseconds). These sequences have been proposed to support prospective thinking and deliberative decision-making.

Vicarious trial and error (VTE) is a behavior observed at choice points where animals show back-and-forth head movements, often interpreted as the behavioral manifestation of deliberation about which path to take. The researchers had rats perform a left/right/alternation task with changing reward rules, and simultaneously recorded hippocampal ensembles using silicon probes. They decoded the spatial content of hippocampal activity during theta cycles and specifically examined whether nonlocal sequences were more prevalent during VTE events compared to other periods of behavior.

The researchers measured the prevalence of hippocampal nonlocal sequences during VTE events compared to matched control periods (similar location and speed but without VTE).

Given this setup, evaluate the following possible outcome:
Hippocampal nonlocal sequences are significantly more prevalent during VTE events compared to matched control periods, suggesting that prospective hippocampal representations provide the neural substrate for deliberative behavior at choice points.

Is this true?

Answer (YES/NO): YES